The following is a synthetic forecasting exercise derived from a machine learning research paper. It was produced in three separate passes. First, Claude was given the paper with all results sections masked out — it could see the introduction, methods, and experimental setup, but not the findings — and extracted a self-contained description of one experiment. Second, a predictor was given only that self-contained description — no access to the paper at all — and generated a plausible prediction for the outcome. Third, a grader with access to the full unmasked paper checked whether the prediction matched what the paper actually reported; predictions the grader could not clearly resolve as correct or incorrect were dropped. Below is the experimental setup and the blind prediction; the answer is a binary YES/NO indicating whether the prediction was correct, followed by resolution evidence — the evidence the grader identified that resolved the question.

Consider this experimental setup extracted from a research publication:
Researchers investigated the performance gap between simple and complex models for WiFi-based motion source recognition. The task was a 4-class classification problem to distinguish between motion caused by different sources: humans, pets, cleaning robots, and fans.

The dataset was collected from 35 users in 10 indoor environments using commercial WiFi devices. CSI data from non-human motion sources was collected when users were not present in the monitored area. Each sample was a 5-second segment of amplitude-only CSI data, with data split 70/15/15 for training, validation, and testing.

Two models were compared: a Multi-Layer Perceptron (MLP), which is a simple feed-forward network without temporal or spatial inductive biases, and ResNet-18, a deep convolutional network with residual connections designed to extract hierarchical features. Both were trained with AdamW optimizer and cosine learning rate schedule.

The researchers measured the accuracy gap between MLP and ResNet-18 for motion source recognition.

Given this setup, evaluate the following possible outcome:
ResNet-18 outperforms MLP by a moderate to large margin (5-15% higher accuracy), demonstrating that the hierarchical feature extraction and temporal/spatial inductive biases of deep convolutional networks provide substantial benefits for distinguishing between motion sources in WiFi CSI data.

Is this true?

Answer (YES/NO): NO